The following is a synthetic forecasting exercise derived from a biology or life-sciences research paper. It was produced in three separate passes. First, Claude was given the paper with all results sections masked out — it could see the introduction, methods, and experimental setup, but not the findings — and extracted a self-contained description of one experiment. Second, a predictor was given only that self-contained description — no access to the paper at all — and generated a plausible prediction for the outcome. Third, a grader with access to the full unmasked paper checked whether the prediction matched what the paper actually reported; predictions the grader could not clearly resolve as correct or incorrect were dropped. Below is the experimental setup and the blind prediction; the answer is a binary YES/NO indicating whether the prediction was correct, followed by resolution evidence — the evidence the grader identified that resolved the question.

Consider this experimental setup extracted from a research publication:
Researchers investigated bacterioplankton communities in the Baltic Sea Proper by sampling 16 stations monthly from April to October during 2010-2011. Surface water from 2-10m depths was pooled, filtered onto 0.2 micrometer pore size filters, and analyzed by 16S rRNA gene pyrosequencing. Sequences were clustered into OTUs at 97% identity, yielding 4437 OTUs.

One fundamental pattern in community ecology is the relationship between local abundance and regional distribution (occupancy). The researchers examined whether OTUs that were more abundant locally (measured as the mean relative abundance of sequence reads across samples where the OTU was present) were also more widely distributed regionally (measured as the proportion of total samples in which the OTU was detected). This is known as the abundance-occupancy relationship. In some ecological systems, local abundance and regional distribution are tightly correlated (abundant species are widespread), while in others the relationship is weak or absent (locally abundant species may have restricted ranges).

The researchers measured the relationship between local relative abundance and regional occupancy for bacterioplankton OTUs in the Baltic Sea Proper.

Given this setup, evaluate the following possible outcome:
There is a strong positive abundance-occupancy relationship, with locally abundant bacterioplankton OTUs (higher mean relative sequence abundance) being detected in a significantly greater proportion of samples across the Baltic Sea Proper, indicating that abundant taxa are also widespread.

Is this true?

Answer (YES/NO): YES